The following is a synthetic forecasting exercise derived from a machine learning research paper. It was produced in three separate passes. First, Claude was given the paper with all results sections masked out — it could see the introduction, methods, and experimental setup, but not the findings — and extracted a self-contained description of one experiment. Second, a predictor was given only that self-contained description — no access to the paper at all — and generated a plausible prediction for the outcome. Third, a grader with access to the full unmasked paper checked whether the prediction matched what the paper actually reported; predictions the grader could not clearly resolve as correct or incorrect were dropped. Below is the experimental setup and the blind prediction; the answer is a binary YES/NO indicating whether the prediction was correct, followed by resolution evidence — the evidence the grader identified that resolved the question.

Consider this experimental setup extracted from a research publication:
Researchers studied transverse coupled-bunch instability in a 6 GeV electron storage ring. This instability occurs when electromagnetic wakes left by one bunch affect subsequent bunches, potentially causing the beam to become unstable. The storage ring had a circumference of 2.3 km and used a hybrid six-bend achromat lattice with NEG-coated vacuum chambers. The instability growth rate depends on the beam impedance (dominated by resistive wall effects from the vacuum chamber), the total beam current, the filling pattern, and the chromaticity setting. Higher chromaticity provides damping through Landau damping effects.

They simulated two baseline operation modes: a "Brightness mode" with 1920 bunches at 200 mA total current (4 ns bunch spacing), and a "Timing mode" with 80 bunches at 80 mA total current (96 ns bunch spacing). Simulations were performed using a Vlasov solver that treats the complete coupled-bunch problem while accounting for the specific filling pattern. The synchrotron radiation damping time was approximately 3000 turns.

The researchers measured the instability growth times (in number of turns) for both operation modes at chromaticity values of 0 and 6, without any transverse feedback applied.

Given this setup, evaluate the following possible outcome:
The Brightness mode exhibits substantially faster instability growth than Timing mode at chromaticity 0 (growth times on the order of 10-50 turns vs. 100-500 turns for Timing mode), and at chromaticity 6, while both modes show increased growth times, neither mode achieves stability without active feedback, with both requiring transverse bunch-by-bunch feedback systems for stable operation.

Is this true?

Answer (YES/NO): NO